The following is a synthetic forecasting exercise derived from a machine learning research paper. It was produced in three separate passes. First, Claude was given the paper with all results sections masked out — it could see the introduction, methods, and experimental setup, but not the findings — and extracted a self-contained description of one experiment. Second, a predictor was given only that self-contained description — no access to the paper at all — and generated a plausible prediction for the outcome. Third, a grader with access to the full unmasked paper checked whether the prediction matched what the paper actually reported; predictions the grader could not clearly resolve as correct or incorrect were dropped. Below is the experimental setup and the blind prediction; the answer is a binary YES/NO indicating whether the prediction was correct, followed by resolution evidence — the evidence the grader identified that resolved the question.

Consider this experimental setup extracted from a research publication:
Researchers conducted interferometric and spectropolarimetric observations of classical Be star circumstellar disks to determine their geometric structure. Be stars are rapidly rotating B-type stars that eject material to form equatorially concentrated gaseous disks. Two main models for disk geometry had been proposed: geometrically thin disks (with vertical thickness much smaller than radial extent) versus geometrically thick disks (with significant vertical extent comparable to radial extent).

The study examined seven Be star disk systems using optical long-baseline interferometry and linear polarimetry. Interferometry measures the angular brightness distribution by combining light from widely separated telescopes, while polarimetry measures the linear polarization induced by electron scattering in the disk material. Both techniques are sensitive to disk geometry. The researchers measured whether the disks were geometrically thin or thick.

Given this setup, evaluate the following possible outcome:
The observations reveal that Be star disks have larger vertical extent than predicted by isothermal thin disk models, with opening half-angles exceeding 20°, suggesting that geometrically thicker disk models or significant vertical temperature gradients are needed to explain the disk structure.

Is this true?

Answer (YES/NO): NO